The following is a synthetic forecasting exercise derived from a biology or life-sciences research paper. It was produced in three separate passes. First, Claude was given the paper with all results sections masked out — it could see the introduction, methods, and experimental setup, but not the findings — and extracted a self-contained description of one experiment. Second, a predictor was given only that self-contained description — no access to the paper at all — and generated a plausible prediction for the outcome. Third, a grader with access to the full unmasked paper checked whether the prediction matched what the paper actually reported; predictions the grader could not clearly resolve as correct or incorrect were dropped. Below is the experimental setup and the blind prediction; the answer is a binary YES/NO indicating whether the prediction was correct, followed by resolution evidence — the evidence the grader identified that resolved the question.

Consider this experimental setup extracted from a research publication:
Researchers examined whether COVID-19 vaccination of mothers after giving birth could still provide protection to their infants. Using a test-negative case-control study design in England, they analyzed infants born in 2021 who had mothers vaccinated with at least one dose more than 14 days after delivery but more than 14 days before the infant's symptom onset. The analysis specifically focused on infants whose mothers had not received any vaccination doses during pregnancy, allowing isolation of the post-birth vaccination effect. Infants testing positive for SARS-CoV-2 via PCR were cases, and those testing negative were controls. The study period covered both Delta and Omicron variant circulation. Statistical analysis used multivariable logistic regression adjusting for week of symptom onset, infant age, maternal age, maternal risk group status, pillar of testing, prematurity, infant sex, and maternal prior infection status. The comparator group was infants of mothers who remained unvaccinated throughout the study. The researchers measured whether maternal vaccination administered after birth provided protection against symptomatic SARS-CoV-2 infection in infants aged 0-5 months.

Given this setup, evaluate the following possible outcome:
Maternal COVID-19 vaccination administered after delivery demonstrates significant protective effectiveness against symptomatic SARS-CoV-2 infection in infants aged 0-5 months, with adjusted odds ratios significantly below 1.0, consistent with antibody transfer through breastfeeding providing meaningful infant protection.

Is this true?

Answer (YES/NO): YES